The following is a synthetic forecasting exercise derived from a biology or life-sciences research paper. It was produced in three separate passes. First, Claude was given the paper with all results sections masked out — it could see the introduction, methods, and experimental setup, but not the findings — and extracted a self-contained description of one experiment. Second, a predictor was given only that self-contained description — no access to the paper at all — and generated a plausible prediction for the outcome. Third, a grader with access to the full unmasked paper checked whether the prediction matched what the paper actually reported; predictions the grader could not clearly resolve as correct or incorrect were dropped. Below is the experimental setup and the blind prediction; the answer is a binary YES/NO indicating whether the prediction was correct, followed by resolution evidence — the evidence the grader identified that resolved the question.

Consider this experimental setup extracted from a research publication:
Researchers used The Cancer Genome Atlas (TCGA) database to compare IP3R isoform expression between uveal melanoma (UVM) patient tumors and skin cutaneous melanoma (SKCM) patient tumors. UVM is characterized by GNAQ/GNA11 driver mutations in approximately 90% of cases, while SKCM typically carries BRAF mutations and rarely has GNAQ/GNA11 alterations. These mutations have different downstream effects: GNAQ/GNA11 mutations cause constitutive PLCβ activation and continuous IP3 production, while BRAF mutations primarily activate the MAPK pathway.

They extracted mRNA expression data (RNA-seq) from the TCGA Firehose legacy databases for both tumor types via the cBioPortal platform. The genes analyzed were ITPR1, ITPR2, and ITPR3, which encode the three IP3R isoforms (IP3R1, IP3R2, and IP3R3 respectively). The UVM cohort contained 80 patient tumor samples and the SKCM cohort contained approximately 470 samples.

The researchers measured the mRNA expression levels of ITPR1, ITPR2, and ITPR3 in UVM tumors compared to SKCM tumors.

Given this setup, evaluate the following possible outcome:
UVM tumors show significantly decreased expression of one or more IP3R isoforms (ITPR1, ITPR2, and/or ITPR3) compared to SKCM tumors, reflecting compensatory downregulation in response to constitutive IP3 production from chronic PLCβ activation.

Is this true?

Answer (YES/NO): YES